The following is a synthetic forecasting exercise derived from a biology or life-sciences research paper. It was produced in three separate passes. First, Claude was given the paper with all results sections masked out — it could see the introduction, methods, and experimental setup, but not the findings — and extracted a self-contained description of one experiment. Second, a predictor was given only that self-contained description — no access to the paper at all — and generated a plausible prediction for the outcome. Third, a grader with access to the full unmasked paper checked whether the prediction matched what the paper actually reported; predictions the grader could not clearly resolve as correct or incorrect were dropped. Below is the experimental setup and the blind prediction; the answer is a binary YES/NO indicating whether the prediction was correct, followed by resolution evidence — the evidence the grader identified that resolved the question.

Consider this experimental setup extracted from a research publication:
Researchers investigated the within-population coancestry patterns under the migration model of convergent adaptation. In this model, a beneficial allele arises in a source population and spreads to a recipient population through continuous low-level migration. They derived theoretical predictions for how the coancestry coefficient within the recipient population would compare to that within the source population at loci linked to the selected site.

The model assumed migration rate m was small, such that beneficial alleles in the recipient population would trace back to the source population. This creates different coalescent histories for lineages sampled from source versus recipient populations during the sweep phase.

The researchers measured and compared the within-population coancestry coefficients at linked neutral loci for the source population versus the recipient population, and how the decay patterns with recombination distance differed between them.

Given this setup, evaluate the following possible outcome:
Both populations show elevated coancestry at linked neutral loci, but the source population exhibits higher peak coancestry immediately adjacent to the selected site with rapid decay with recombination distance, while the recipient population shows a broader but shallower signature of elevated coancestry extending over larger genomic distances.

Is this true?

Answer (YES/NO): NO